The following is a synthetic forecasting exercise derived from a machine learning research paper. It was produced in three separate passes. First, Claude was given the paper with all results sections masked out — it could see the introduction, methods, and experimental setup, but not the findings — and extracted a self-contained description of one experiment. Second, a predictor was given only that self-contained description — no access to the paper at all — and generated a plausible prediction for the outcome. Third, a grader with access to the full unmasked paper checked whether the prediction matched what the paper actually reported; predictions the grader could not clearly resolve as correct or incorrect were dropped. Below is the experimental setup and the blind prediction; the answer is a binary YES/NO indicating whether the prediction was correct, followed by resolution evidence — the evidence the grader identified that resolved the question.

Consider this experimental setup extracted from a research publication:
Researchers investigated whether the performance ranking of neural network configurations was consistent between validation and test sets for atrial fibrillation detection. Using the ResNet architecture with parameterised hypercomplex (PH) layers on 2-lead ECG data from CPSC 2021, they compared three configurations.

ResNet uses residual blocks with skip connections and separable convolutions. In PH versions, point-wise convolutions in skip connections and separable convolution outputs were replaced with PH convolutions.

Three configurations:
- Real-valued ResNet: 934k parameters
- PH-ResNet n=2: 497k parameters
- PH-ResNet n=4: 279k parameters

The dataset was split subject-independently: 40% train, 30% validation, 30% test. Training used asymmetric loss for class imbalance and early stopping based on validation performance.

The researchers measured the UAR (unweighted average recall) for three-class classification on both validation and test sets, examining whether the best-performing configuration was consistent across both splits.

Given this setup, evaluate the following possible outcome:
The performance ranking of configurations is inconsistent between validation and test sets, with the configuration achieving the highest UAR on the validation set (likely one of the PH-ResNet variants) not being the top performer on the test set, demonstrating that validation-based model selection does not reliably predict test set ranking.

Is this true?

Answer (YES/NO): NO